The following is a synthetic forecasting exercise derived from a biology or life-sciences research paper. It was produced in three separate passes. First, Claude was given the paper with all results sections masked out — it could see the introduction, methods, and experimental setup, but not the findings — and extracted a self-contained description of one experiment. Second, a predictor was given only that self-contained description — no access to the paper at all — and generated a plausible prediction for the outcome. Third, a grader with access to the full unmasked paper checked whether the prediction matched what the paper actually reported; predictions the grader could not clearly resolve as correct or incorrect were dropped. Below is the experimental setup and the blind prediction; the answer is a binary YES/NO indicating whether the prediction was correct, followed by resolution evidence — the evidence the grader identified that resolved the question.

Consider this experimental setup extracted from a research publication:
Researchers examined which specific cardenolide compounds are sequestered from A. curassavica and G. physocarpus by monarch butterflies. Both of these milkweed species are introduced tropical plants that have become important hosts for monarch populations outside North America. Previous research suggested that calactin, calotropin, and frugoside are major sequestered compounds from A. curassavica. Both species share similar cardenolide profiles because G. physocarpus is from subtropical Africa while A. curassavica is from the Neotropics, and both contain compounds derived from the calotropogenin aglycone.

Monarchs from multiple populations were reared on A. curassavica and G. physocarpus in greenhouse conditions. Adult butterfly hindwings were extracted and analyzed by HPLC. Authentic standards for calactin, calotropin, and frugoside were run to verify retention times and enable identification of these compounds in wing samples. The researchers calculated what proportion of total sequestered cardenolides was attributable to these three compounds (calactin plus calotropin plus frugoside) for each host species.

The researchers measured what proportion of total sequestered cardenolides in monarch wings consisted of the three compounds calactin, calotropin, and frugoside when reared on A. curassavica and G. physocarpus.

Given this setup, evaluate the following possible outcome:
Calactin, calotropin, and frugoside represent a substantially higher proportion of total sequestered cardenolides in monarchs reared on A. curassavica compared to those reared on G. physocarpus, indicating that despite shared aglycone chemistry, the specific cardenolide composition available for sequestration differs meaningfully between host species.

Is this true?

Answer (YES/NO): NO